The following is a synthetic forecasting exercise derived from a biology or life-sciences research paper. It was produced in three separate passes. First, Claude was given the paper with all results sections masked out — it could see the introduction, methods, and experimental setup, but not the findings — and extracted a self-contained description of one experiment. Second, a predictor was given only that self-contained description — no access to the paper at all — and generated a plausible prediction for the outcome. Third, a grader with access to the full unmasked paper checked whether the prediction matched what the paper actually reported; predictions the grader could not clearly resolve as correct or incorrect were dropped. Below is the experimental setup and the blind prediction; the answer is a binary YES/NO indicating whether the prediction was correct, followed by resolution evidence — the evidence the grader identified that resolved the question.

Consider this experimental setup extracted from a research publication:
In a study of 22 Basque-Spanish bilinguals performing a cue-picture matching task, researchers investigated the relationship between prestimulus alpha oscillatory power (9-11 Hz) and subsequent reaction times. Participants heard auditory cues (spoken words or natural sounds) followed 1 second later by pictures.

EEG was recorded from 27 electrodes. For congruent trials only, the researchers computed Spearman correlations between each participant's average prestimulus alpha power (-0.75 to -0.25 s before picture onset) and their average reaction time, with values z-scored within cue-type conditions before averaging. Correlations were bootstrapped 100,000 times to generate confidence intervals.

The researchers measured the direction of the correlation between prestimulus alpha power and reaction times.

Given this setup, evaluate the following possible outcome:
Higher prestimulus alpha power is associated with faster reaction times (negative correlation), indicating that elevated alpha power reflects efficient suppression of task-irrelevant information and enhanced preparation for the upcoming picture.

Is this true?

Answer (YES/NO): YES